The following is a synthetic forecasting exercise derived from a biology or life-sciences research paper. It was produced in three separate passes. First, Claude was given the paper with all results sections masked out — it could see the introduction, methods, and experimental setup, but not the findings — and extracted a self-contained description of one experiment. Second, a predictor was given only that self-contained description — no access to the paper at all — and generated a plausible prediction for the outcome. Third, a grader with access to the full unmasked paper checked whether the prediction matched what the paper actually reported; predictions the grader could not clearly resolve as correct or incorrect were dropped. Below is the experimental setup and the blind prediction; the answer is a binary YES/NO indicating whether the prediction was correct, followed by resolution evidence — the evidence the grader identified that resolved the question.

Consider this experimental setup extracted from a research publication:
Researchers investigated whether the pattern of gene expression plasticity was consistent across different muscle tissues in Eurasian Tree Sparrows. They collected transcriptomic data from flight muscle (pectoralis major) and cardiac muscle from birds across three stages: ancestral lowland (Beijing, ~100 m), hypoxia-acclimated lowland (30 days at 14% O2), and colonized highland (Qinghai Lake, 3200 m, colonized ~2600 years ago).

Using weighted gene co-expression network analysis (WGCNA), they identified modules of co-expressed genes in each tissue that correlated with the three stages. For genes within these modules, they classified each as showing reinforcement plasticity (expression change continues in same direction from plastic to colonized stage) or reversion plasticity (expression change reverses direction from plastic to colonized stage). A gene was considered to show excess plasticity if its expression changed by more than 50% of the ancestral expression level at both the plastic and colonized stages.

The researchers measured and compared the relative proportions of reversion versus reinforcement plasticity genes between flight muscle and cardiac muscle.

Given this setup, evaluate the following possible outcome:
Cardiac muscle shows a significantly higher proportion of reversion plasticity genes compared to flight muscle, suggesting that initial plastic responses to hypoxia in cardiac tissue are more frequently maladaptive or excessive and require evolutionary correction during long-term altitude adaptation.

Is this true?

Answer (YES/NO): NO